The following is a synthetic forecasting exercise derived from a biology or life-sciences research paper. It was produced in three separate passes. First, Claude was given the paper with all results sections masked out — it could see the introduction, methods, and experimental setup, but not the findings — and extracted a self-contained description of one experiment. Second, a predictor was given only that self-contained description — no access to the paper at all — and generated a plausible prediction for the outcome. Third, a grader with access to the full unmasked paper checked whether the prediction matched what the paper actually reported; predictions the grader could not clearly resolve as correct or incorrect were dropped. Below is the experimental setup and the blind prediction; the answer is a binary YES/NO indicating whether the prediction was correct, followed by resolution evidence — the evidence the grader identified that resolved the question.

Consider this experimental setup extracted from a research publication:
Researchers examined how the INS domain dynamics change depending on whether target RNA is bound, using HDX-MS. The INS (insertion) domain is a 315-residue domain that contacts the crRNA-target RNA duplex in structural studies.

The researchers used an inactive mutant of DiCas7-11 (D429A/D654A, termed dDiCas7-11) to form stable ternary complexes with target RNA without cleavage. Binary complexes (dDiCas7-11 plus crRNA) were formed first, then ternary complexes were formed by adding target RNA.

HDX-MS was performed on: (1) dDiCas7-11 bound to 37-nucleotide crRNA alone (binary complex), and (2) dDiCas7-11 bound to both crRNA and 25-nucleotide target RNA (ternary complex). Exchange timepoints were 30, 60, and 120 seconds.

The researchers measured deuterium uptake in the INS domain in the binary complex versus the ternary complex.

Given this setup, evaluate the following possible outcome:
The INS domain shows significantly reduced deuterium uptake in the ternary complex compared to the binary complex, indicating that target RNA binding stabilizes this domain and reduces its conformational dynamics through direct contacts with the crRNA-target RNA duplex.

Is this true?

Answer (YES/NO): NO